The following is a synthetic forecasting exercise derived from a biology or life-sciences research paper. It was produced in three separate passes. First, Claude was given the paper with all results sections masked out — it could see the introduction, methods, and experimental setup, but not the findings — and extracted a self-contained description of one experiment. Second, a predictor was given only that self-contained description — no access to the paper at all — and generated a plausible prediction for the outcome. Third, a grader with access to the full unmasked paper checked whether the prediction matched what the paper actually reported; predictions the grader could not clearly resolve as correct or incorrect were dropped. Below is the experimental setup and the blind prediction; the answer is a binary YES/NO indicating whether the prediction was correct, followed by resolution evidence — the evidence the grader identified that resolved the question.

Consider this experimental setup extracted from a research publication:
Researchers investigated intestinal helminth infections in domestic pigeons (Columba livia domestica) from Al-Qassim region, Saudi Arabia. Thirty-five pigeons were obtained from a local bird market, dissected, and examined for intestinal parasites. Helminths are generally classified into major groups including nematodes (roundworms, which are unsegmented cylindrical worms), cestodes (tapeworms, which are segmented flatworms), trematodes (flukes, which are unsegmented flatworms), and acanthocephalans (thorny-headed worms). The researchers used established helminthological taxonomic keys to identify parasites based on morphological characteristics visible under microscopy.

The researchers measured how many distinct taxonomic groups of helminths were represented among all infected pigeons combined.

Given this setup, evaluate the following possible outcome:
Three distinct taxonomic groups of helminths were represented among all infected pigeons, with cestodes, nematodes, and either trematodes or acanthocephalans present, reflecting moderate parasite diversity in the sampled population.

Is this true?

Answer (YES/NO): NO